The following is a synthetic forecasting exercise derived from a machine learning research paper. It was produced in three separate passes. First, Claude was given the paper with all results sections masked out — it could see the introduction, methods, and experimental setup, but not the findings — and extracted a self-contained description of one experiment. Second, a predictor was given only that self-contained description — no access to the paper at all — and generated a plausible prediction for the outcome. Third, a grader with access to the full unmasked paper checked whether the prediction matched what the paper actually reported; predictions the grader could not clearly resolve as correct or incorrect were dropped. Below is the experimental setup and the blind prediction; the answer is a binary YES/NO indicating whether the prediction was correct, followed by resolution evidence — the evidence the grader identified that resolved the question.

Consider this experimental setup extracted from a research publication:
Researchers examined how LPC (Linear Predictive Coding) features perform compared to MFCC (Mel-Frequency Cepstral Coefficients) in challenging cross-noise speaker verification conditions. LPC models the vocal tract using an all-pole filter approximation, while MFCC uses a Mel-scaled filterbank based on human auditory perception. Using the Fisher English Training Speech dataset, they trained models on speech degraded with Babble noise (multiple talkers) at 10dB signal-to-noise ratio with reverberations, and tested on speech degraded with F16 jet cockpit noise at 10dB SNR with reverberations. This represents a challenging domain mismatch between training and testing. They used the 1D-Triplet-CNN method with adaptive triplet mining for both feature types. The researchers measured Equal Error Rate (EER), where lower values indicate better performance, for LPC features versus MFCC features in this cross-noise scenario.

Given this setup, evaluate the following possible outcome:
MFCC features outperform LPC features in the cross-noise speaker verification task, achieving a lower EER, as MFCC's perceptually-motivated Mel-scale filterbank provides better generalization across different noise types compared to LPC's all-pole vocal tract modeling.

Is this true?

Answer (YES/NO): YES